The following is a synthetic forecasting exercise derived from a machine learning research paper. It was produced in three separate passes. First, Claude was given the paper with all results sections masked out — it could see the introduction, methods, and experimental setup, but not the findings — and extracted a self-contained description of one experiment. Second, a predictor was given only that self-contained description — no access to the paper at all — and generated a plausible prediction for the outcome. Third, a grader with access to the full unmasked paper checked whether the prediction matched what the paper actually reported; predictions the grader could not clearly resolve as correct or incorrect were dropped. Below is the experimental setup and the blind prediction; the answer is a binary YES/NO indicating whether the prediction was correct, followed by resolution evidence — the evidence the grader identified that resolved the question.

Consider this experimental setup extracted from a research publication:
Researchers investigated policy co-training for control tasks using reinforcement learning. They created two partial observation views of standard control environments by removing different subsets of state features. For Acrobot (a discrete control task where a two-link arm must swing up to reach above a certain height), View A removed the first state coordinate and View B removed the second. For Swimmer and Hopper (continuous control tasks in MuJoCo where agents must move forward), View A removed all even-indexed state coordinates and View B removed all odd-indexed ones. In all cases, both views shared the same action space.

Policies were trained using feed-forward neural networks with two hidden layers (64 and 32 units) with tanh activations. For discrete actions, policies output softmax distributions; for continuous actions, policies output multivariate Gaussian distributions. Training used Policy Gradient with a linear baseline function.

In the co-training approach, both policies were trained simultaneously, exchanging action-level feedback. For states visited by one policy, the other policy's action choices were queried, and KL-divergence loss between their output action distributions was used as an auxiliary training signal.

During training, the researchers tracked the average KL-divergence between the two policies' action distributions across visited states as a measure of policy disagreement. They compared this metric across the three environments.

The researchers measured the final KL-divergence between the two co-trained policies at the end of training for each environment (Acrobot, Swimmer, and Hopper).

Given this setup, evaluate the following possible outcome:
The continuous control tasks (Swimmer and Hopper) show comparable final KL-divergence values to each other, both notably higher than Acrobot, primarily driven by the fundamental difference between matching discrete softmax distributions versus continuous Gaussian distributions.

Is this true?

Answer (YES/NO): NO